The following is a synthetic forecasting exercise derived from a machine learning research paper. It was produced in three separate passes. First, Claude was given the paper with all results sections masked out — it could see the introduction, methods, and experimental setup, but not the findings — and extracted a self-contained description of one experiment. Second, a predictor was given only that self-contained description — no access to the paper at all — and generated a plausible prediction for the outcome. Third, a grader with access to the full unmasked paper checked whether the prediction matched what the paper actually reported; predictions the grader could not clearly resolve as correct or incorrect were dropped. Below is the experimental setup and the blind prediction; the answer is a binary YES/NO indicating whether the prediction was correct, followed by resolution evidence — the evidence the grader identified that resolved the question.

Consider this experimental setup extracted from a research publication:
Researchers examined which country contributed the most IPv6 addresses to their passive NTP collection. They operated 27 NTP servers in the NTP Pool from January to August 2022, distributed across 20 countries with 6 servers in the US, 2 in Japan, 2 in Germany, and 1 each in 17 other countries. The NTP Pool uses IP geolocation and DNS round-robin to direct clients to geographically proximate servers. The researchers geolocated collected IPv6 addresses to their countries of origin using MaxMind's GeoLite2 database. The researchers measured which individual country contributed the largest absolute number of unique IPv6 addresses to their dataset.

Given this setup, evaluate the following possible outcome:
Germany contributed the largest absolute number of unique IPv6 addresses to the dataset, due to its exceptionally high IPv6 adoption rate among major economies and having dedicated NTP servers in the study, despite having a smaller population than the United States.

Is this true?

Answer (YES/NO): NO